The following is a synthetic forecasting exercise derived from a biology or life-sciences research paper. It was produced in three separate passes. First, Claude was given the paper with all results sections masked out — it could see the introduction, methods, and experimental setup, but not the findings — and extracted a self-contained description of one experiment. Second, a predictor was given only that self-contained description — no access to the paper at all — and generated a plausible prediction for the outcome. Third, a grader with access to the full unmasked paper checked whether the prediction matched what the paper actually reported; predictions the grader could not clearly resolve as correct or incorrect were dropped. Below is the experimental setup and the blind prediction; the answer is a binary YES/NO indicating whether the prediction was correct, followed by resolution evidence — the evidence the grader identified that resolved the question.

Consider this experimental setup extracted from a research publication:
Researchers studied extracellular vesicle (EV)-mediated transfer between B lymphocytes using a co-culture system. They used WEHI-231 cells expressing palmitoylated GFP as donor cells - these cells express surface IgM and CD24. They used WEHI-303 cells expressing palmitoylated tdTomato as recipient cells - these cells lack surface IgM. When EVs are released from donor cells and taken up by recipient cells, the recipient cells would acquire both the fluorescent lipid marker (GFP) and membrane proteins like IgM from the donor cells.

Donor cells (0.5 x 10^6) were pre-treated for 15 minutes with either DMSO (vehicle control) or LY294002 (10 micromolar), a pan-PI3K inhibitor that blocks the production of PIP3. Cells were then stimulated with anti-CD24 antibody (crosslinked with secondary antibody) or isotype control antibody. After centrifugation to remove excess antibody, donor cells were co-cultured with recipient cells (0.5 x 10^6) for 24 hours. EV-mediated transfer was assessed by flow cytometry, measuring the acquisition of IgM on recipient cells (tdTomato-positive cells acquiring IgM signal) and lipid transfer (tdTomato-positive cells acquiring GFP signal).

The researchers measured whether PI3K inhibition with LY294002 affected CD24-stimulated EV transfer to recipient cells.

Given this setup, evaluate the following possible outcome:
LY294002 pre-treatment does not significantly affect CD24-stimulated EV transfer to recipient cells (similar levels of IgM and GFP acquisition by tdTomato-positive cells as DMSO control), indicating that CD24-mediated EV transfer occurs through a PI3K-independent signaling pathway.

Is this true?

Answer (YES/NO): NO